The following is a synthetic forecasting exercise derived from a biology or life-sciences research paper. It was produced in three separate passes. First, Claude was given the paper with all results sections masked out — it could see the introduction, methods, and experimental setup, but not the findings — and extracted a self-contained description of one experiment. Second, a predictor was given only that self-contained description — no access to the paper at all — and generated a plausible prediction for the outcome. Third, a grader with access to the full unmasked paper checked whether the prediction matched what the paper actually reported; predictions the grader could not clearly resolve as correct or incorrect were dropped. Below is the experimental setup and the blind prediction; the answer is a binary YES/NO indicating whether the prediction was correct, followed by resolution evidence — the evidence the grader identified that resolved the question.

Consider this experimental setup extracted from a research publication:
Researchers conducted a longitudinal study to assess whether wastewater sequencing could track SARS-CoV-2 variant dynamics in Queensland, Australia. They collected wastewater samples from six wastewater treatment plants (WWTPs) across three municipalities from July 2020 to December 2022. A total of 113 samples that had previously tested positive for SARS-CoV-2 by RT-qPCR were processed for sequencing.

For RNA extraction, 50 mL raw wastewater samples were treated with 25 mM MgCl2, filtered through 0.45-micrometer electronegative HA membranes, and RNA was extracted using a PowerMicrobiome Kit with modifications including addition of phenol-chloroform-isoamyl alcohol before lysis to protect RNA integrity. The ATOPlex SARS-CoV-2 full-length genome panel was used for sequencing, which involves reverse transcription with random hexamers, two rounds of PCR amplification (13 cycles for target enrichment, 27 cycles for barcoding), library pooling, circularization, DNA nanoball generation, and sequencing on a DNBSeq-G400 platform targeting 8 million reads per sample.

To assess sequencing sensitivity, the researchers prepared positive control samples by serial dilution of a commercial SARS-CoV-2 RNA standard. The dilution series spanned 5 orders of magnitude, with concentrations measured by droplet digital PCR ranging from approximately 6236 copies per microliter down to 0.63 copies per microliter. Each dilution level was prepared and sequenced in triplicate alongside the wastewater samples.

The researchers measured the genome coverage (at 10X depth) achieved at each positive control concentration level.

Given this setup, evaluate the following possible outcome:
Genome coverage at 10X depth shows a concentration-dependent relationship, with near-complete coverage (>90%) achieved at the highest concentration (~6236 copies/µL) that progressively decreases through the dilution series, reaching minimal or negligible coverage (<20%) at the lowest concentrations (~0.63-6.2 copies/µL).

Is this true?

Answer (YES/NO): NO